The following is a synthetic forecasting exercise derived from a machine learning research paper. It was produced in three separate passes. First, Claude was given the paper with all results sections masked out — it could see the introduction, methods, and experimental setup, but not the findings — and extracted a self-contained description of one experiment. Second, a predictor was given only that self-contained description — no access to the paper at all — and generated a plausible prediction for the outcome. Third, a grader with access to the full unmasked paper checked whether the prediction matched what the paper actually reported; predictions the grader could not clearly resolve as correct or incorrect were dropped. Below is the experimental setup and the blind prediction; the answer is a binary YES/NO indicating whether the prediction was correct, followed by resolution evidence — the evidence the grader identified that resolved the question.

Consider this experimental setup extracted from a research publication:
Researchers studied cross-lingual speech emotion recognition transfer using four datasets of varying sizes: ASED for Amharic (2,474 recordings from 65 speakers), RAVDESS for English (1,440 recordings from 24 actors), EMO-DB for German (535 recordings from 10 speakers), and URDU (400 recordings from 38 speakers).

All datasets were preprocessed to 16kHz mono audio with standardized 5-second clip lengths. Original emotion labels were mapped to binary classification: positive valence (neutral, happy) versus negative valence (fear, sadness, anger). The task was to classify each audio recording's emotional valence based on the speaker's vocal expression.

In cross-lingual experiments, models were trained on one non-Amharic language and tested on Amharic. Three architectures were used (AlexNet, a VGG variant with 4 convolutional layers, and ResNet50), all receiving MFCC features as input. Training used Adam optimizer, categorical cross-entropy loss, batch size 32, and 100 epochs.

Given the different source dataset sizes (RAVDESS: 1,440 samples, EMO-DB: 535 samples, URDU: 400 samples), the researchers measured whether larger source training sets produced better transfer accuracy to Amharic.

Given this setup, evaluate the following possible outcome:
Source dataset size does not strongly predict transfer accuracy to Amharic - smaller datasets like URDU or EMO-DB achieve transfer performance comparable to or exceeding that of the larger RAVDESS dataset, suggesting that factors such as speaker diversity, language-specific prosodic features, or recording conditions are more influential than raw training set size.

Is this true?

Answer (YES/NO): YES